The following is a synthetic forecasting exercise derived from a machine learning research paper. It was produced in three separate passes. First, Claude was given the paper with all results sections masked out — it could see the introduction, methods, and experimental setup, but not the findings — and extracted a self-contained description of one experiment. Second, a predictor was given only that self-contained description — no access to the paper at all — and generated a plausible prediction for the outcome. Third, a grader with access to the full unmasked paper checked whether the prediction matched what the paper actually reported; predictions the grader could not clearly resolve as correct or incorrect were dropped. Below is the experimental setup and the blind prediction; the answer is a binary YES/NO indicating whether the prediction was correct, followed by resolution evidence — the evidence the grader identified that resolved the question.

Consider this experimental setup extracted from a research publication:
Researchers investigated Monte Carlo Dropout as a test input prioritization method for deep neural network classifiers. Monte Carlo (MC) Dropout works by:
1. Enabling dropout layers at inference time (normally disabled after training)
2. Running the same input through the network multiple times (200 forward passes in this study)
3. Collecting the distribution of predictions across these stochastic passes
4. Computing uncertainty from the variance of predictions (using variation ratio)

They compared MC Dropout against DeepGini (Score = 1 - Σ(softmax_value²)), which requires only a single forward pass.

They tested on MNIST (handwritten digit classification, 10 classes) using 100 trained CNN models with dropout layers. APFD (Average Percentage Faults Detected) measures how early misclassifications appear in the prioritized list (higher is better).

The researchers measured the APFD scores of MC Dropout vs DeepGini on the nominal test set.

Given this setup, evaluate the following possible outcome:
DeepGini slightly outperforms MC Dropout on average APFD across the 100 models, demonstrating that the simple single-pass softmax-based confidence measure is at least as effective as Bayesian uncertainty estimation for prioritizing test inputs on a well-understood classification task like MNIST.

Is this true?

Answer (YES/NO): NO